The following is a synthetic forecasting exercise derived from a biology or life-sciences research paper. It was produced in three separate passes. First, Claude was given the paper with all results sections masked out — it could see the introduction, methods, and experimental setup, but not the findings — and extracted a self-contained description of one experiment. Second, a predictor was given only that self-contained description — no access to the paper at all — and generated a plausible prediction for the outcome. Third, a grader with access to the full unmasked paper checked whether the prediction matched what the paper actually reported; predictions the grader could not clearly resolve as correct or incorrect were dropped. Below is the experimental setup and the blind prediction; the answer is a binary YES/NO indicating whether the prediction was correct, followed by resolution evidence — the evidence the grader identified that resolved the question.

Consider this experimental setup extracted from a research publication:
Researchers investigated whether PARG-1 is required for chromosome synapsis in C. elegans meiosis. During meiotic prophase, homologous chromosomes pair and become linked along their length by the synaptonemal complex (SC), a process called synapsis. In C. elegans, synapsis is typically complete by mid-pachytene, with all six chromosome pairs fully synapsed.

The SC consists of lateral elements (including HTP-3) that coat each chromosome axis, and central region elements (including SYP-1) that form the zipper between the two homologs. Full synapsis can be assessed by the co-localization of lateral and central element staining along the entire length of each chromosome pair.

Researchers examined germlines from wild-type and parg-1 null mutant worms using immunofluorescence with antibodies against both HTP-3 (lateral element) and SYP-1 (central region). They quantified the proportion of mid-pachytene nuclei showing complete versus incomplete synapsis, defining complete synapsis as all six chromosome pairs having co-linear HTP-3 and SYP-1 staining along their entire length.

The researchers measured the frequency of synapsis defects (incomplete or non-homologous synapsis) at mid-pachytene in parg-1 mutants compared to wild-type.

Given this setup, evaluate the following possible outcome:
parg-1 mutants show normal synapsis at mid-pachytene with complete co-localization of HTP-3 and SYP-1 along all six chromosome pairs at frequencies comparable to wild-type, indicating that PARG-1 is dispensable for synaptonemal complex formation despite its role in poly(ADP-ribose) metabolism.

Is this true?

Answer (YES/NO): YES